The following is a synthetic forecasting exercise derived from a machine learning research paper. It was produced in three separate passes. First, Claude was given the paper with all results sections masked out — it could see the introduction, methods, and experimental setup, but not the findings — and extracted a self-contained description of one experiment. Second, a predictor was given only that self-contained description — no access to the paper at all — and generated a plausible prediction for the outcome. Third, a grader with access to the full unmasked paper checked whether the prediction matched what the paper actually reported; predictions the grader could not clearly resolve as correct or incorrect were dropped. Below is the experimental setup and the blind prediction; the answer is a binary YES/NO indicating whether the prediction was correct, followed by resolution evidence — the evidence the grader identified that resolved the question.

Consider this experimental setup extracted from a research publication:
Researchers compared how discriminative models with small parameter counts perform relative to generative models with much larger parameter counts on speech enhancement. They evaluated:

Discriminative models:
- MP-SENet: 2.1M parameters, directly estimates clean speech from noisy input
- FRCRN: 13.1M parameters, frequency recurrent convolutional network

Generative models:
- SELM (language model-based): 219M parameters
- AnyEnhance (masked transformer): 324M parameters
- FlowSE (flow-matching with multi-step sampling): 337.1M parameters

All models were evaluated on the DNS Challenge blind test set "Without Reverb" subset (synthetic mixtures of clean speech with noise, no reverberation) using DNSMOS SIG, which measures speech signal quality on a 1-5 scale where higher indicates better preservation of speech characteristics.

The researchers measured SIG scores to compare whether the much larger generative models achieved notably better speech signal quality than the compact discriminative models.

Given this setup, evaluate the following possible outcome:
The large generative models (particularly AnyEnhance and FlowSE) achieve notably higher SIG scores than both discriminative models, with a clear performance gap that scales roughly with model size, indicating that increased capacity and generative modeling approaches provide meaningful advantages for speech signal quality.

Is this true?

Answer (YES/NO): NO